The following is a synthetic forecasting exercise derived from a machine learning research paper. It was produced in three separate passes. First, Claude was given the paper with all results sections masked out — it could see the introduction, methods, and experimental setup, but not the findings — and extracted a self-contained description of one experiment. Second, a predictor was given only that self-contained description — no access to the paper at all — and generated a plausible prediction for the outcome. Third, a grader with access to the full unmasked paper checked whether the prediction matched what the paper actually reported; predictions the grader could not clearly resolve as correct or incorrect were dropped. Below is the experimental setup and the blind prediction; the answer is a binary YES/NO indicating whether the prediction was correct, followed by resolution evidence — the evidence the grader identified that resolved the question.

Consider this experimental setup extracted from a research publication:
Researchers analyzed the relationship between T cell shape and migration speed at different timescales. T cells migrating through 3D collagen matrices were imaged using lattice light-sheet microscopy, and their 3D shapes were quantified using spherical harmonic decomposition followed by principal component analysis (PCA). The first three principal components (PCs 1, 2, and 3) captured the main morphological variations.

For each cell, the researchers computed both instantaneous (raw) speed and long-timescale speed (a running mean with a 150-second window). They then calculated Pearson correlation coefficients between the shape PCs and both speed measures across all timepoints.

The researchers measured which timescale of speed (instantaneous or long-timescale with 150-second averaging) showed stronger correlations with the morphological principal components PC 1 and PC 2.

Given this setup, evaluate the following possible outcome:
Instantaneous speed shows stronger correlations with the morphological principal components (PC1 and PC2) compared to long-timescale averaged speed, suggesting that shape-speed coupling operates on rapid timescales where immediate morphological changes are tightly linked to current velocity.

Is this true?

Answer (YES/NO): NO